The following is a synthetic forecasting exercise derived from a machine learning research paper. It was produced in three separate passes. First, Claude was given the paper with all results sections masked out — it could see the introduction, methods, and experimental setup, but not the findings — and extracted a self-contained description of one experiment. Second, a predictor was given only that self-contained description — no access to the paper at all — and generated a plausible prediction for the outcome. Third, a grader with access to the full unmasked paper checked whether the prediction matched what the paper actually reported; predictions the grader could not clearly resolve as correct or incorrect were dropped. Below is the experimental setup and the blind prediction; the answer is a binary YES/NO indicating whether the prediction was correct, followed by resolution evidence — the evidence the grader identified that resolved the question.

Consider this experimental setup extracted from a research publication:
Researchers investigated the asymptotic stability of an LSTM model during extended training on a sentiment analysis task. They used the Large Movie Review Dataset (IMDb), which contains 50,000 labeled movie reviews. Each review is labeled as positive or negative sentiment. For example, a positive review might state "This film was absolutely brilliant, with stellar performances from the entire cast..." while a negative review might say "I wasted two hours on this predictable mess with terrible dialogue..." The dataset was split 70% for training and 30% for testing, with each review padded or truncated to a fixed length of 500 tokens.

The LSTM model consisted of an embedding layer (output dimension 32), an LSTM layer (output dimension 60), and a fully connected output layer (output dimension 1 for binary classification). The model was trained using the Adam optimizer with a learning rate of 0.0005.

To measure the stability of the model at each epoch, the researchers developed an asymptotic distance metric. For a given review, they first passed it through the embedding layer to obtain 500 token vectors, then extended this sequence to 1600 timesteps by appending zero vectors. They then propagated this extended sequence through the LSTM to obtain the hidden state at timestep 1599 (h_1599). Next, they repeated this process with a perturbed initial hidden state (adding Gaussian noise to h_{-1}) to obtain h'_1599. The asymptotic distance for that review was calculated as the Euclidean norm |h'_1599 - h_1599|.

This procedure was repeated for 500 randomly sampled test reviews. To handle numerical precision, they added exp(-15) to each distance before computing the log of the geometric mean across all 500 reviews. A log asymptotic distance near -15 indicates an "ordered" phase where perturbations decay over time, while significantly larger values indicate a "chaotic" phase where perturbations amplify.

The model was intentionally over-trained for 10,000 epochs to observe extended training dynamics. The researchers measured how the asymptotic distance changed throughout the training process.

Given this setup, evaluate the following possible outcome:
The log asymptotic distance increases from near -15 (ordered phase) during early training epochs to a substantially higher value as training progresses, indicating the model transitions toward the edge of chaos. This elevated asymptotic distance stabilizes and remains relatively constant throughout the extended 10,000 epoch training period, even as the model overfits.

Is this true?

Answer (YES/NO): NO